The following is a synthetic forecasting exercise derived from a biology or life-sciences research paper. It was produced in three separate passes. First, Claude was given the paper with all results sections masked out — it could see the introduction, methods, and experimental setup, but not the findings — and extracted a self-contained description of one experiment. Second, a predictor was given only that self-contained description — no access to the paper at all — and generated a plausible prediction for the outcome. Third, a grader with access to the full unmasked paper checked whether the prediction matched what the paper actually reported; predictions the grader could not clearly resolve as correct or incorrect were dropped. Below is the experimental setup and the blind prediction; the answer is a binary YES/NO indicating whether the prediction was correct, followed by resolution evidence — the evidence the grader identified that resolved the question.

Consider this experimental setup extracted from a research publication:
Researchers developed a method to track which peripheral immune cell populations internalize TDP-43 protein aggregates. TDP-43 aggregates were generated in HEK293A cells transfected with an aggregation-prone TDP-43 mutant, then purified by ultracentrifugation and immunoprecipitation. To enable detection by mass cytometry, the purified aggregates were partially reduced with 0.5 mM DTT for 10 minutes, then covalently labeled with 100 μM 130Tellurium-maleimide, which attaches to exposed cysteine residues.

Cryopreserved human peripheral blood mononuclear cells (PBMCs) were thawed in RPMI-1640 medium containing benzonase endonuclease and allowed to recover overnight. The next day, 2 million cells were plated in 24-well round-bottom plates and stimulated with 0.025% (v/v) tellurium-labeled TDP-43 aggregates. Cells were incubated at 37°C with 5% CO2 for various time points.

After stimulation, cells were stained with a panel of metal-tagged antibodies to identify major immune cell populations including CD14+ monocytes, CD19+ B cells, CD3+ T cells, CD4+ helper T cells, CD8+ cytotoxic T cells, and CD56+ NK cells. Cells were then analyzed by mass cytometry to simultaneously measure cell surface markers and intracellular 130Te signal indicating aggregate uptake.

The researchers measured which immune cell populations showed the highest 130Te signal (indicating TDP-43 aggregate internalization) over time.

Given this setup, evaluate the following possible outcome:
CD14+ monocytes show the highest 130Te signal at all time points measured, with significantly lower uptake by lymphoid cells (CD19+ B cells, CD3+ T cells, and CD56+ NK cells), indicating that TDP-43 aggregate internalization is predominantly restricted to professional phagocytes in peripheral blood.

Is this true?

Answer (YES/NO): YES